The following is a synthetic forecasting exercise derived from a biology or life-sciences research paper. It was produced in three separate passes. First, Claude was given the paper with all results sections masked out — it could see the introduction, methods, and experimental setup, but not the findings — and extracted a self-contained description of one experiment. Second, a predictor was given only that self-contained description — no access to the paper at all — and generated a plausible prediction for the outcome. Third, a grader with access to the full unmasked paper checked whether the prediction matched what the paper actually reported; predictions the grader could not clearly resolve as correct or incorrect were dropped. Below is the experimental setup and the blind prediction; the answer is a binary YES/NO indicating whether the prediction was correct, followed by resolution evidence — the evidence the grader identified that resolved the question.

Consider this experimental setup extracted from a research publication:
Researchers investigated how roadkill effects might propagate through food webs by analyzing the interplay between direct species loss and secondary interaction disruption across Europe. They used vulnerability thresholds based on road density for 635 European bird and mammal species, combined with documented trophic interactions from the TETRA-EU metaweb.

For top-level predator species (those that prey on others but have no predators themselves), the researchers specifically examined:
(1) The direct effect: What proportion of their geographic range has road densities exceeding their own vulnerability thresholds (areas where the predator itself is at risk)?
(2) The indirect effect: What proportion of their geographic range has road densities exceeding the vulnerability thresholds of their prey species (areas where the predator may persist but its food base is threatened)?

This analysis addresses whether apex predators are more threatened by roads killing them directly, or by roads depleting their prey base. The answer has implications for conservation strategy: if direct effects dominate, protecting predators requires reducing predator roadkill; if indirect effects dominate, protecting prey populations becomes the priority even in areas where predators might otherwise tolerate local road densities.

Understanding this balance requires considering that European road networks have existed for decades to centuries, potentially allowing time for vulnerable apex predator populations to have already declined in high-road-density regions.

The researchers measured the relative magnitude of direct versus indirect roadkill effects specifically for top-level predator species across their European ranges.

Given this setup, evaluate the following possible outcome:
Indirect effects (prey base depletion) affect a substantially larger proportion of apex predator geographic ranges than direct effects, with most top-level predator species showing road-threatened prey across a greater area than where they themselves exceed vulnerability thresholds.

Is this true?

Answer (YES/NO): YES